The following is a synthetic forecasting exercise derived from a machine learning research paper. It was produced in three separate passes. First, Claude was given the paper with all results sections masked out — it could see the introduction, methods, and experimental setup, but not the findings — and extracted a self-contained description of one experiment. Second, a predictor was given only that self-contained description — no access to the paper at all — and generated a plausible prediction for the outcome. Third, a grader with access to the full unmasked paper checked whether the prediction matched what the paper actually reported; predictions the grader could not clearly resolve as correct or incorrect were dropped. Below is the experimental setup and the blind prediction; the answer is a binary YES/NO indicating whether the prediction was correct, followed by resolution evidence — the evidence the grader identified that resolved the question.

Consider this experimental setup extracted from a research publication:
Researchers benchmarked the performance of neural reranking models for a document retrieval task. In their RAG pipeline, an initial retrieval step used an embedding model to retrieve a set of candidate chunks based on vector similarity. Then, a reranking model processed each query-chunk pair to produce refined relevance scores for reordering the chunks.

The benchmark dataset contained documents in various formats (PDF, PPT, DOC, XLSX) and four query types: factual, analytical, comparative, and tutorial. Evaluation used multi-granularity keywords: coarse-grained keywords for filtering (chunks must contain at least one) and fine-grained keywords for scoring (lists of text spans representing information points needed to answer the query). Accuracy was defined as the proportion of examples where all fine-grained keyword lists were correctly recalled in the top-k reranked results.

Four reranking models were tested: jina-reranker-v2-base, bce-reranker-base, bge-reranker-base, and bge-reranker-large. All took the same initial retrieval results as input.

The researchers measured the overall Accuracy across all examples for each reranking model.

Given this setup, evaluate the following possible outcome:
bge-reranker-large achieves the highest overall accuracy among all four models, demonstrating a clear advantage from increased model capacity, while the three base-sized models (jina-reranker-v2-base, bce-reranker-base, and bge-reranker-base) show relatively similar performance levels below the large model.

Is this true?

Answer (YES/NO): NO